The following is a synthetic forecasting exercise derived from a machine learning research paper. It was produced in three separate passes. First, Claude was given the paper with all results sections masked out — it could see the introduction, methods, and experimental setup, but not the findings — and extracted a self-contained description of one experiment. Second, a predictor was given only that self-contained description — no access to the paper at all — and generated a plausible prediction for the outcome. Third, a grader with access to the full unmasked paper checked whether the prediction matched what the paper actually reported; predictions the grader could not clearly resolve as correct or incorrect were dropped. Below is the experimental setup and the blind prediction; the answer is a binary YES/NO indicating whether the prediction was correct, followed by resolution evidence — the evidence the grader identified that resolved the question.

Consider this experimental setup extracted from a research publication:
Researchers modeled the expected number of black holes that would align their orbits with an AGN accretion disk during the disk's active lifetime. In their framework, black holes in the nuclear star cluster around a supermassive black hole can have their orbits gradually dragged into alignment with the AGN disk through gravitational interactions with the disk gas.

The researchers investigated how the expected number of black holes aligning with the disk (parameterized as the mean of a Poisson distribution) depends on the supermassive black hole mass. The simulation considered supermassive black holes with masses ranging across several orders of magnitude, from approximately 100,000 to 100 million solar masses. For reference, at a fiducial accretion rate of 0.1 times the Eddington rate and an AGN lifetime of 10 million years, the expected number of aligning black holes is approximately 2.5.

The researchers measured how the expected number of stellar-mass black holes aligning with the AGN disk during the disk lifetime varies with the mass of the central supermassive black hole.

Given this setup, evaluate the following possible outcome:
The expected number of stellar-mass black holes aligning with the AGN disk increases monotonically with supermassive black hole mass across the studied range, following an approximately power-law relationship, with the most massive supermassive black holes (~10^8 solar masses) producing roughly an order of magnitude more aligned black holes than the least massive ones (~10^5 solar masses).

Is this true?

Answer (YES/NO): NO